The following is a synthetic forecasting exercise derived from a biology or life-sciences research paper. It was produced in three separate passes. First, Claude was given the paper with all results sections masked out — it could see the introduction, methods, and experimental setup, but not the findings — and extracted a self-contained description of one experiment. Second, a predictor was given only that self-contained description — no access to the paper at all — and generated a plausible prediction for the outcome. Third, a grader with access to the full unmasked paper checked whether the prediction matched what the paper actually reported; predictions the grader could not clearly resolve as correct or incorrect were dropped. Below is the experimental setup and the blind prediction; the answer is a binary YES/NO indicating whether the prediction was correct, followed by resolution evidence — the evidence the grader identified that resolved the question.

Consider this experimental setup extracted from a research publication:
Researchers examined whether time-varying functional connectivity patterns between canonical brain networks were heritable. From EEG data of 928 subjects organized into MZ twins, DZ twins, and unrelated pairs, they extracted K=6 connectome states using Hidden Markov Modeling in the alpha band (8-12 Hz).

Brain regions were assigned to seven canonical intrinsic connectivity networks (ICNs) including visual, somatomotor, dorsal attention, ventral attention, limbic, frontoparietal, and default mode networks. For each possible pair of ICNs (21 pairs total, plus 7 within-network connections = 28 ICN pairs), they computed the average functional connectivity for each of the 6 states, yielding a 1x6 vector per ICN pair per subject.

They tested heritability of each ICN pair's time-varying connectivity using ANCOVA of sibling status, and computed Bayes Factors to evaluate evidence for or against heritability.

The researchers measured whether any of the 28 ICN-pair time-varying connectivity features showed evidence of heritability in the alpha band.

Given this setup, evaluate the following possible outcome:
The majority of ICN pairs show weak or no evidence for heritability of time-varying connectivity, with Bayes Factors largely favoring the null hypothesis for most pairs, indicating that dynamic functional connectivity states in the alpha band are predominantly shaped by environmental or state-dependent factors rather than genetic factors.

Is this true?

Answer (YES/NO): YES